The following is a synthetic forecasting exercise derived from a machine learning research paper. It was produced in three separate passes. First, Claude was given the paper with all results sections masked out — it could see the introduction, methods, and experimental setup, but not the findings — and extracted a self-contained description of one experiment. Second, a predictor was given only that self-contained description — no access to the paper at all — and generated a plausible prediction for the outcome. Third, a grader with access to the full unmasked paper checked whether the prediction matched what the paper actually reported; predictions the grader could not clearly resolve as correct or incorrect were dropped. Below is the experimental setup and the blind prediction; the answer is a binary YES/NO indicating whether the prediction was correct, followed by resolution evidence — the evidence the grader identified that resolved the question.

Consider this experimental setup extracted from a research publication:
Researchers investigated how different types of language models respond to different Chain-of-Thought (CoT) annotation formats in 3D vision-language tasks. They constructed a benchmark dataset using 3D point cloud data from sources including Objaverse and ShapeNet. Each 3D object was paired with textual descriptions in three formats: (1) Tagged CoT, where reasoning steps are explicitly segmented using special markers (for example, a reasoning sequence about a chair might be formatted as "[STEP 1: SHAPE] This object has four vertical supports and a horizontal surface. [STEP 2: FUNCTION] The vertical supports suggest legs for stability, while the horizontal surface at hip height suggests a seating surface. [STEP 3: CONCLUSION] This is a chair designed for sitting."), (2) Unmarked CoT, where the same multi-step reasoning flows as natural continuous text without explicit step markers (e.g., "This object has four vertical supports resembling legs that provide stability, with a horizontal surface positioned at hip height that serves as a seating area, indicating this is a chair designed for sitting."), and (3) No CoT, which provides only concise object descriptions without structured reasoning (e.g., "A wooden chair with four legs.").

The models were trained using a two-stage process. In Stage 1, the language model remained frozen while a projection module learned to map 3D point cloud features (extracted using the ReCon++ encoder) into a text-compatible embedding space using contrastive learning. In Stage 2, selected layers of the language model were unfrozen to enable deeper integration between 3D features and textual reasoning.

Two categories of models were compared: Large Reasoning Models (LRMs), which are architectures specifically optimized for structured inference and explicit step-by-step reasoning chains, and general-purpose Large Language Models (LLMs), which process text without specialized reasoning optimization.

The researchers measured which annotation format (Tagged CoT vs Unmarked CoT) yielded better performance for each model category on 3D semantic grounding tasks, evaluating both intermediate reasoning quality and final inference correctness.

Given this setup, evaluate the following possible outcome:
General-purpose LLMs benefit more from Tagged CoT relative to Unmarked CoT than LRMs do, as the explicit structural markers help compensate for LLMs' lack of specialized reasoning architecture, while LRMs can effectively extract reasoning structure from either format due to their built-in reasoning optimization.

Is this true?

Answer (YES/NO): NO